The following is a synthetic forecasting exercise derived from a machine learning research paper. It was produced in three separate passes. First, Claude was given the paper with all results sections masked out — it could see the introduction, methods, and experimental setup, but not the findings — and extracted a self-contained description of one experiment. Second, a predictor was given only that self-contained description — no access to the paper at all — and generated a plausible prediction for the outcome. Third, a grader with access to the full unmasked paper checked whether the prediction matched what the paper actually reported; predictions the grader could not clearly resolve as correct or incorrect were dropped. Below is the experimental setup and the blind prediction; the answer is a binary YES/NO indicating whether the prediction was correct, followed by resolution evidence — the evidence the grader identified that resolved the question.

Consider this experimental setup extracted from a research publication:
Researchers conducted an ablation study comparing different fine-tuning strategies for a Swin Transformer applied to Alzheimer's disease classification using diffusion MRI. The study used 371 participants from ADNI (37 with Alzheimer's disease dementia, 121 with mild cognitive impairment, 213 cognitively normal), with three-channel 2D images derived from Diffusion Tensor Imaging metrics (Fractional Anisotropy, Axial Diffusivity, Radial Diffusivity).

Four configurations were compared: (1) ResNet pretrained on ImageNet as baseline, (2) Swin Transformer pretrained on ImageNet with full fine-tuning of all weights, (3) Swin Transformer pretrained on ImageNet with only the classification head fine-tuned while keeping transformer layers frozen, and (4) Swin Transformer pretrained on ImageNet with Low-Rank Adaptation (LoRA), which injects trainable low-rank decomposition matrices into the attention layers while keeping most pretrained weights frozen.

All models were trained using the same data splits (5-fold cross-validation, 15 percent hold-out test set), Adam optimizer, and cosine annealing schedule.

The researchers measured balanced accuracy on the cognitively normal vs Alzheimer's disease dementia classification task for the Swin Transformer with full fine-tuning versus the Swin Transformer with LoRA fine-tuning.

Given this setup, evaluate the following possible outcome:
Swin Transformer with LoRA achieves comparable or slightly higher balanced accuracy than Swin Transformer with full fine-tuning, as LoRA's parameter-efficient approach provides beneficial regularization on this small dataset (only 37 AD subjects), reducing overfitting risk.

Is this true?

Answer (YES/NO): NO